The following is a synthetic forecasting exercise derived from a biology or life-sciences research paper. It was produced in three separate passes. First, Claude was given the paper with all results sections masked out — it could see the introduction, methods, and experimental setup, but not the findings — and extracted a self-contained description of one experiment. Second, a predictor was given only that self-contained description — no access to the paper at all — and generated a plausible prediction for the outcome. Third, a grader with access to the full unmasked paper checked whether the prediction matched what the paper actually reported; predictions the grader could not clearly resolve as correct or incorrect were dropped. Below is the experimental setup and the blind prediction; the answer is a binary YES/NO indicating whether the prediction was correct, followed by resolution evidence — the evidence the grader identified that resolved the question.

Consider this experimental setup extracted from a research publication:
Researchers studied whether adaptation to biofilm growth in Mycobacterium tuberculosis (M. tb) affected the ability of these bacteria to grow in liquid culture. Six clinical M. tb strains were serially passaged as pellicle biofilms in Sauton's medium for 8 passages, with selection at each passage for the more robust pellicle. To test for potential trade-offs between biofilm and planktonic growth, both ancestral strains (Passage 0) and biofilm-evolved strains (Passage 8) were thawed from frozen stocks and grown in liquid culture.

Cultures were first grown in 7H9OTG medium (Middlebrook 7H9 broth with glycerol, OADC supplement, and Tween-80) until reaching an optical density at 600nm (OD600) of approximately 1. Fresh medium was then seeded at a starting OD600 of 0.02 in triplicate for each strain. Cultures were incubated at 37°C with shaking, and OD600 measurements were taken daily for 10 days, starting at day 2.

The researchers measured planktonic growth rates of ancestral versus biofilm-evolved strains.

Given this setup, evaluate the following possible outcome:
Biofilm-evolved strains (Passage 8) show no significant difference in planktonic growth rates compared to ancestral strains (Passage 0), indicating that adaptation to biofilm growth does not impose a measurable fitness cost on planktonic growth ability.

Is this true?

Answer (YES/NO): NO